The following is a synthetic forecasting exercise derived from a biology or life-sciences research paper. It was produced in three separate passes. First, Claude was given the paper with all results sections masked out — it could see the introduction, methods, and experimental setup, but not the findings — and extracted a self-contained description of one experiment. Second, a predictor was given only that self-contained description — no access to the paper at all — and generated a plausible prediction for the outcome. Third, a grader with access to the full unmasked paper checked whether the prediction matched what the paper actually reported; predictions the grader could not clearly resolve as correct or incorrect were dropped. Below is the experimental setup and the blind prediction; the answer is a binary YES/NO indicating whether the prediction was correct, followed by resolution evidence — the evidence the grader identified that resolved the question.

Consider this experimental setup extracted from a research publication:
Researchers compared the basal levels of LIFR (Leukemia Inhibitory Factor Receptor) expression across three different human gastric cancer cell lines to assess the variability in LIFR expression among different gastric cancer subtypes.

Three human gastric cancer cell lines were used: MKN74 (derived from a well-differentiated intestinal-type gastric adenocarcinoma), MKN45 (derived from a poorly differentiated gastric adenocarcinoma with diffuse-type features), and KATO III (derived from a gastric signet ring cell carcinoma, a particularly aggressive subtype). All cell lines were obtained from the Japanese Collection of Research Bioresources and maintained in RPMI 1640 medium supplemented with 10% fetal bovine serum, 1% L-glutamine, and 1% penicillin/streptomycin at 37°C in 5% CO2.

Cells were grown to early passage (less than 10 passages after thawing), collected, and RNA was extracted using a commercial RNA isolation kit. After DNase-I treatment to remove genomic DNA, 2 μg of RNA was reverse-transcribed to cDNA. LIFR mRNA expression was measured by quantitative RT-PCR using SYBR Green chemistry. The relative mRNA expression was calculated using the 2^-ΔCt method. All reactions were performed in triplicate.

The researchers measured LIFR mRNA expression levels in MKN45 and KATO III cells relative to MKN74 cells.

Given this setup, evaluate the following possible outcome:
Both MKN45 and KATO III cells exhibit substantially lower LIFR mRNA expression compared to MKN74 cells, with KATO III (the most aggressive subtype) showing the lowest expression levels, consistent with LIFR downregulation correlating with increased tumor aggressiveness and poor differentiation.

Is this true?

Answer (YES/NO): NO